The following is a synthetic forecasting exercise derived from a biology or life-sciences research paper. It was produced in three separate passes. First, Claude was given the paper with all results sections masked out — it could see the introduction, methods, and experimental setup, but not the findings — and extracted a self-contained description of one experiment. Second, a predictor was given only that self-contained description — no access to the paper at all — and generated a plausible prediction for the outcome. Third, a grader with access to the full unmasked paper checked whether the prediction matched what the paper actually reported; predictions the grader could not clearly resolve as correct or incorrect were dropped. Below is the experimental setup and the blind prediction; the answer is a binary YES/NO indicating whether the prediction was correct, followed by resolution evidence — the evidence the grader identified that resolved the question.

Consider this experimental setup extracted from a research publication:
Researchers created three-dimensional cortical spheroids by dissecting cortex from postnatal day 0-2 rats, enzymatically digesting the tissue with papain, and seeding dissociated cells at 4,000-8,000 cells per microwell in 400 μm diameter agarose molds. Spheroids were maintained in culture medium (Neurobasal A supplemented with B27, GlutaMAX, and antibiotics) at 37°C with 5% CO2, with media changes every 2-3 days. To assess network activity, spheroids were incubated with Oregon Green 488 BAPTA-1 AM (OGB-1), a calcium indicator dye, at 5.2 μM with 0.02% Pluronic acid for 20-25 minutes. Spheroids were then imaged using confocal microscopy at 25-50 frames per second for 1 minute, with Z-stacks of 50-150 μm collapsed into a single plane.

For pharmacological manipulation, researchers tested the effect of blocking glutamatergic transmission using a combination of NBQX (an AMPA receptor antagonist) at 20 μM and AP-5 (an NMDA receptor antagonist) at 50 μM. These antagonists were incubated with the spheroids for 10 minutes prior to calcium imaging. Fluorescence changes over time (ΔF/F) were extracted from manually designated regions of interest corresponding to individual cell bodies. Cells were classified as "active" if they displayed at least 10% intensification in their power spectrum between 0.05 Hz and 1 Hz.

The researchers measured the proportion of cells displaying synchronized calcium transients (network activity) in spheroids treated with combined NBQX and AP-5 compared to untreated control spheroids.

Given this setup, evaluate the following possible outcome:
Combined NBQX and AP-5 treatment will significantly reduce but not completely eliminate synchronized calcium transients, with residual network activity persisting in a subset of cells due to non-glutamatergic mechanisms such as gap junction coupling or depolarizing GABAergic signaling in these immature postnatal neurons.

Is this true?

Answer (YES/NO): NO